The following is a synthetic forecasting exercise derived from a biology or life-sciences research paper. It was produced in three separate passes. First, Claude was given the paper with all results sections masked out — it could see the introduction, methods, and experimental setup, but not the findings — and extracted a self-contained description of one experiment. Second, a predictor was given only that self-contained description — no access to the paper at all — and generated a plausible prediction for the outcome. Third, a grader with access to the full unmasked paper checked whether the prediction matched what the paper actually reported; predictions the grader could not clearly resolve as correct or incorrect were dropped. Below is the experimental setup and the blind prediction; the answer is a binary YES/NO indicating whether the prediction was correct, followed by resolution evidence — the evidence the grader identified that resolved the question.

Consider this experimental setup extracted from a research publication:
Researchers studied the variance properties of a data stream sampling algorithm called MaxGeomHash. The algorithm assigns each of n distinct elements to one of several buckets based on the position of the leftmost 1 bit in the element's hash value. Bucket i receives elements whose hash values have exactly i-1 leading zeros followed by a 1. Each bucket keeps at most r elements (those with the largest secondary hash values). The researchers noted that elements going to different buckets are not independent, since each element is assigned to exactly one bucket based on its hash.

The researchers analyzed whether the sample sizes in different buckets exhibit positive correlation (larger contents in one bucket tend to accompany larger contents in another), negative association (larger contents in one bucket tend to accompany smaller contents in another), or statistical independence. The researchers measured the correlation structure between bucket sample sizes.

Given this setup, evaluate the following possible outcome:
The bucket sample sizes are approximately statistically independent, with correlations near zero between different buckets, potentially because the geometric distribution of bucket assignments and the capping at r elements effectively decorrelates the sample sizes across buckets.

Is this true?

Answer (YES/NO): NO